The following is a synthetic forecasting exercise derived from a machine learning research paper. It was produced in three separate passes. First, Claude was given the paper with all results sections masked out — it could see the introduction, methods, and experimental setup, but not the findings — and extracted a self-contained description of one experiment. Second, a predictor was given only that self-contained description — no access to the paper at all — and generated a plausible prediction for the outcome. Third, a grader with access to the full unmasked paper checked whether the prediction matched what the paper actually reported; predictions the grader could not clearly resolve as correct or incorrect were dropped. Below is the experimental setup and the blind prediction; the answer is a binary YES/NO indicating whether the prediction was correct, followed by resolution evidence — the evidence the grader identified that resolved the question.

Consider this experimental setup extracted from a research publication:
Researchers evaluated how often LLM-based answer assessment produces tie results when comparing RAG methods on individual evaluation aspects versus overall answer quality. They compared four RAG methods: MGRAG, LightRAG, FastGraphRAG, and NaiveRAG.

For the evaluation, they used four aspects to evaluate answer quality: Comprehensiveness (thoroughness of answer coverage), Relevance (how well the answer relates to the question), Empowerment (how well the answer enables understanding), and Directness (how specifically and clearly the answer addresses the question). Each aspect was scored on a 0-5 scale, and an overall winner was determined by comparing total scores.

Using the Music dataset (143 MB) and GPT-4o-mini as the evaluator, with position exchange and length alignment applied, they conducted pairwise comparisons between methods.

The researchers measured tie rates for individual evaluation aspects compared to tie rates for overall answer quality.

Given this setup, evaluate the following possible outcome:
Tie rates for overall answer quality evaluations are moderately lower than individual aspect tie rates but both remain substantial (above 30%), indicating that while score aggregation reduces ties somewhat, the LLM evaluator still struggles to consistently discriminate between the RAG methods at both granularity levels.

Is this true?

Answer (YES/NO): NO